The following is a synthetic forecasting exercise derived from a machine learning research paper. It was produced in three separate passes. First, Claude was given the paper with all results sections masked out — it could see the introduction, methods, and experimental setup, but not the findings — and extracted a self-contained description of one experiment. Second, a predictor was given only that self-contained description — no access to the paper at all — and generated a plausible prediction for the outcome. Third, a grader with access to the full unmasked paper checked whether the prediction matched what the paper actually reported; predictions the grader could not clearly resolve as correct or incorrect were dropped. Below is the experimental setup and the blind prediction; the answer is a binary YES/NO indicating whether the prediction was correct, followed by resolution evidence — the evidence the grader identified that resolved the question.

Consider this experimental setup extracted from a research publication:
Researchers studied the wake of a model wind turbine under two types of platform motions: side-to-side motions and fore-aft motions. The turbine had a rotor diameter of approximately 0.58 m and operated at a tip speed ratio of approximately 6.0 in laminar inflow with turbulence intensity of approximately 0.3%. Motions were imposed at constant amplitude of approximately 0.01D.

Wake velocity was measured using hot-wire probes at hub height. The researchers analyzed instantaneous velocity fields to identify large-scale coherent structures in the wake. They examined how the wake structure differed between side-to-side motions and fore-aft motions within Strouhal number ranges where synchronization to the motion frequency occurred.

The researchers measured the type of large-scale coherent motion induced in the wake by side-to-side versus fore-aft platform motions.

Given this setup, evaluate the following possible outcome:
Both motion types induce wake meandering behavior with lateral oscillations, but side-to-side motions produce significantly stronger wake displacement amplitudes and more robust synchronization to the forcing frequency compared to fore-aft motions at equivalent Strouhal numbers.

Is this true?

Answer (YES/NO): NO